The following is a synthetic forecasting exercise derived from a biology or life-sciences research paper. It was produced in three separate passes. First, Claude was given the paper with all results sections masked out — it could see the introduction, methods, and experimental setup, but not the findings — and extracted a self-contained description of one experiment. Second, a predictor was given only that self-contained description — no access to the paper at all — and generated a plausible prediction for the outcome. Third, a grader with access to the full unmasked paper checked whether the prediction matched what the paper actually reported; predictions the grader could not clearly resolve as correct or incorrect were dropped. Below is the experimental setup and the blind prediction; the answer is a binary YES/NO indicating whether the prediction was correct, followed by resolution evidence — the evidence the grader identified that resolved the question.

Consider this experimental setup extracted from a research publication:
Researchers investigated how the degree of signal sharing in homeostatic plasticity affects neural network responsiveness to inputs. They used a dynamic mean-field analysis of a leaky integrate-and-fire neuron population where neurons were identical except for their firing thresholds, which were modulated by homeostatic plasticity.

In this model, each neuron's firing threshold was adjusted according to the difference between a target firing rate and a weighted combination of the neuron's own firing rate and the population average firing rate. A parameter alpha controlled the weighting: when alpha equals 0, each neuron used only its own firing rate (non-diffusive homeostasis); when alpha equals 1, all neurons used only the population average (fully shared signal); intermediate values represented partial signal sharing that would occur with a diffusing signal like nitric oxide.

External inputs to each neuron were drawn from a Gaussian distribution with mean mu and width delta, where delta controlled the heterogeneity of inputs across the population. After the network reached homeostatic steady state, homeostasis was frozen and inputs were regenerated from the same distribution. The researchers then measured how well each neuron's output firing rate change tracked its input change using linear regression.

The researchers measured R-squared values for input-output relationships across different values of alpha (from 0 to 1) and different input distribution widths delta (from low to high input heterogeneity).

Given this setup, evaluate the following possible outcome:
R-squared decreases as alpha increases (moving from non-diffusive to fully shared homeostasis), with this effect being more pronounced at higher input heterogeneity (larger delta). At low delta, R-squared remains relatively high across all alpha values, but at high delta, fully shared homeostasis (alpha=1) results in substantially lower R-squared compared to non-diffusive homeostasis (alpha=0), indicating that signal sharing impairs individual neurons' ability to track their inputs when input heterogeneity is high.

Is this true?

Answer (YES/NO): NO